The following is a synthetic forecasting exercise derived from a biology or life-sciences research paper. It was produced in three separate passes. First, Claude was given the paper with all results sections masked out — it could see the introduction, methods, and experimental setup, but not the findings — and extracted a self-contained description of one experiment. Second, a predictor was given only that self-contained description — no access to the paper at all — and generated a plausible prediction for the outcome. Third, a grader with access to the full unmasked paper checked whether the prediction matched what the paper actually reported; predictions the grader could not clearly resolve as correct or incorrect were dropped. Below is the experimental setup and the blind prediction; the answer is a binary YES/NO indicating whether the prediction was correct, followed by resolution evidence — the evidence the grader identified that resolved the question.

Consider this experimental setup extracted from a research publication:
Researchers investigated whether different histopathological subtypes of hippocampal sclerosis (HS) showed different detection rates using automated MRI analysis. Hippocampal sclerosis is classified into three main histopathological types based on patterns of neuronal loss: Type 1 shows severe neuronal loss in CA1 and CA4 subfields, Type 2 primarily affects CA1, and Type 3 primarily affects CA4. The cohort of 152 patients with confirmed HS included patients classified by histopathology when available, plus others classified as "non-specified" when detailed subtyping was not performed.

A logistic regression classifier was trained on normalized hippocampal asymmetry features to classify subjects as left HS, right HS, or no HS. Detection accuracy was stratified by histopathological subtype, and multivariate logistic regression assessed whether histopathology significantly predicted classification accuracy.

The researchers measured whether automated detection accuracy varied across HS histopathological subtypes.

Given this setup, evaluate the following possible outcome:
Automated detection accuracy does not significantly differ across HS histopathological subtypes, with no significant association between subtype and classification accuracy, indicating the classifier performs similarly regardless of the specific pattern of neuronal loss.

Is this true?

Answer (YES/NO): YES